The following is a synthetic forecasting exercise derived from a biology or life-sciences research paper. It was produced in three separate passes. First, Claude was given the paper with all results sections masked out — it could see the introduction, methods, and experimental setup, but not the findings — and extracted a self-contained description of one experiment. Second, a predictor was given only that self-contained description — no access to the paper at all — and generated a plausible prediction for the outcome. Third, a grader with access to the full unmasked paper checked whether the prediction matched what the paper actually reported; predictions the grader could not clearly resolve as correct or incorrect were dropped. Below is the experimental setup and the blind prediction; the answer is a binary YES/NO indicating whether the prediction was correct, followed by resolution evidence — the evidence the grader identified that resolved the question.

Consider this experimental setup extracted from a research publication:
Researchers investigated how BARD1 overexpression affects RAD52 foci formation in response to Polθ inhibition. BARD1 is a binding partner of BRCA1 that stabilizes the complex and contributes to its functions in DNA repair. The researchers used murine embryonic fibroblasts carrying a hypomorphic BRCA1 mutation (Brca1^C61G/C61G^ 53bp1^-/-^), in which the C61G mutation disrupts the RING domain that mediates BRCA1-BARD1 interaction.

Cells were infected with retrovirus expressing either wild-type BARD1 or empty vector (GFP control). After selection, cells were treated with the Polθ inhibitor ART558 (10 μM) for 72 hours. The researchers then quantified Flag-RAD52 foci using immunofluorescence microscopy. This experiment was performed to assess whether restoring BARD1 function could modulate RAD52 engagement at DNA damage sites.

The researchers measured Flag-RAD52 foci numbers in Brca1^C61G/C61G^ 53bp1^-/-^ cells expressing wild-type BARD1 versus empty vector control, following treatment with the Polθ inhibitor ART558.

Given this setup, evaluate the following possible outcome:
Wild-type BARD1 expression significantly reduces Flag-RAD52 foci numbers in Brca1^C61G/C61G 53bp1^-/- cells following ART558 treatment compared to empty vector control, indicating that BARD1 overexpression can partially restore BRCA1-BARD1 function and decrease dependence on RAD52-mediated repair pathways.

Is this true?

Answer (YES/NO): YES